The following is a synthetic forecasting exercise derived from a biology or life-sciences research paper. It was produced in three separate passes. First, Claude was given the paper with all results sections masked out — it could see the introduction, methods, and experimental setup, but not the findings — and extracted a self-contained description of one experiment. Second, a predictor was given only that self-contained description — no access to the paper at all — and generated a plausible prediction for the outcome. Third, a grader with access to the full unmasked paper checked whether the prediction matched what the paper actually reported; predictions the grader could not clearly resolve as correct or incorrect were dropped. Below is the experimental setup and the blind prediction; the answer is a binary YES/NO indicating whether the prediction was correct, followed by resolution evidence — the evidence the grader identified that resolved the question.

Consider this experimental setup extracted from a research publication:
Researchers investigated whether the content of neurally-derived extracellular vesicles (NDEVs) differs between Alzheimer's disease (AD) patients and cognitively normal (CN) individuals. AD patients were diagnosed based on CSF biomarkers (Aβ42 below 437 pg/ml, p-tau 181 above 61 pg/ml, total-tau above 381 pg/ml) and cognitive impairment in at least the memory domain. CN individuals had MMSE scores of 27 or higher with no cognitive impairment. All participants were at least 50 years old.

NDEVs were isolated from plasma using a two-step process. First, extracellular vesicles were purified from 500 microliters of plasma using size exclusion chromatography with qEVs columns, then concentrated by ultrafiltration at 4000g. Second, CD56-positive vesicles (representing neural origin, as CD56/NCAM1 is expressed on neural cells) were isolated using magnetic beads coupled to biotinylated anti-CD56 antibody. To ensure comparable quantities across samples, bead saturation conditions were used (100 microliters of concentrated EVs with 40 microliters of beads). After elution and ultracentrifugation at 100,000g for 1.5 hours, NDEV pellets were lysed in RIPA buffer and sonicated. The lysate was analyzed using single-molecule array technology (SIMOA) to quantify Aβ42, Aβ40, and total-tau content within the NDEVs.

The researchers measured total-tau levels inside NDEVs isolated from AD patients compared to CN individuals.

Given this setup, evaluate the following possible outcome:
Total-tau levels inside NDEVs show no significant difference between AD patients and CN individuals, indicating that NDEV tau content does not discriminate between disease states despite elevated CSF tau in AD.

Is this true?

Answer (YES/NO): YES